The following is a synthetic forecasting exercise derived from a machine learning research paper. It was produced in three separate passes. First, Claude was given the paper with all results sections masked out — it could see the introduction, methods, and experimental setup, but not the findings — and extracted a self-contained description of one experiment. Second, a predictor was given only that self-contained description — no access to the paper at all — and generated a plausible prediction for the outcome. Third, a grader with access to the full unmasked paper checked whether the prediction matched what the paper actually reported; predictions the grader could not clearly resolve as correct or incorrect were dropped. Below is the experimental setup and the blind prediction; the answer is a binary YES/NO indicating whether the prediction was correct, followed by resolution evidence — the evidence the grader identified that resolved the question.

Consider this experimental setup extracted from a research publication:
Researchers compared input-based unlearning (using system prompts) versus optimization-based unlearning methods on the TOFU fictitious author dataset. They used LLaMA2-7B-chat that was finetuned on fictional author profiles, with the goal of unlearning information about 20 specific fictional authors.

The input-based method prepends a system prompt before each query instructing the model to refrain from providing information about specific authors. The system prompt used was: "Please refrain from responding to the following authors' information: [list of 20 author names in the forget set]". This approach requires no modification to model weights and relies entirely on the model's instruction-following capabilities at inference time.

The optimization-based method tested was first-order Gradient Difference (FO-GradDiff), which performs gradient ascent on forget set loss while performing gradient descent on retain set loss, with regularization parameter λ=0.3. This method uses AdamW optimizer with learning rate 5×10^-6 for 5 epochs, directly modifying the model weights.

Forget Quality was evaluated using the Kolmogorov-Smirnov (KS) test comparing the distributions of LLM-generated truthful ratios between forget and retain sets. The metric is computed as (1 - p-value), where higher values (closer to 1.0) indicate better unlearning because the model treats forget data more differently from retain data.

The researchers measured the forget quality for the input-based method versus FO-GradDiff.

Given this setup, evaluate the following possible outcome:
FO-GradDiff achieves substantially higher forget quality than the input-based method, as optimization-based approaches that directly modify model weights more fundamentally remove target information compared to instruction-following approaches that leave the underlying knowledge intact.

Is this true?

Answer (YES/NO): NO